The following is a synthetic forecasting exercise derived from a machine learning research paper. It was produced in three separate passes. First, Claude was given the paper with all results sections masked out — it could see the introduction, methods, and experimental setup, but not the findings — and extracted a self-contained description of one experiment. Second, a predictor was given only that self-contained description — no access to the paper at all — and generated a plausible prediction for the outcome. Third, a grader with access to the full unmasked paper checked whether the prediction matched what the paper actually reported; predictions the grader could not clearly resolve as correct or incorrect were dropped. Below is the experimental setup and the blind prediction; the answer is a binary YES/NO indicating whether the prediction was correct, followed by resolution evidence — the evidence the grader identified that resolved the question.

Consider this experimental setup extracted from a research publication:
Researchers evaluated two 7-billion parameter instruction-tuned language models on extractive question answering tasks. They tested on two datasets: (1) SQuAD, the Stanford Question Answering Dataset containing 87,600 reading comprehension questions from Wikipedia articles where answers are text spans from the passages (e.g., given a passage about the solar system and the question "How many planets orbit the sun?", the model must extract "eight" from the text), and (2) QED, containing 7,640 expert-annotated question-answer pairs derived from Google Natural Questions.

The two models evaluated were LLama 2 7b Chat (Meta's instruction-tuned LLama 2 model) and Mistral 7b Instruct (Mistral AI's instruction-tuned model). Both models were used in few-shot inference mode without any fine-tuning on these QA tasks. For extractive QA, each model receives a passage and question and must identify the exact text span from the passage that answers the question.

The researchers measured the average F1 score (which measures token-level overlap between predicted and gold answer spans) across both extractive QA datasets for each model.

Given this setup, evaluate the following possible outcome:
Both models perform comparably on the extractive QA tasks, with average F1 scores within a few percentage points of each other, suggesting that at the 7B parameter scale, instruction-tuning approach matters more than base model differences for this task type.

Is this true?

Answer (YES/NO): NO